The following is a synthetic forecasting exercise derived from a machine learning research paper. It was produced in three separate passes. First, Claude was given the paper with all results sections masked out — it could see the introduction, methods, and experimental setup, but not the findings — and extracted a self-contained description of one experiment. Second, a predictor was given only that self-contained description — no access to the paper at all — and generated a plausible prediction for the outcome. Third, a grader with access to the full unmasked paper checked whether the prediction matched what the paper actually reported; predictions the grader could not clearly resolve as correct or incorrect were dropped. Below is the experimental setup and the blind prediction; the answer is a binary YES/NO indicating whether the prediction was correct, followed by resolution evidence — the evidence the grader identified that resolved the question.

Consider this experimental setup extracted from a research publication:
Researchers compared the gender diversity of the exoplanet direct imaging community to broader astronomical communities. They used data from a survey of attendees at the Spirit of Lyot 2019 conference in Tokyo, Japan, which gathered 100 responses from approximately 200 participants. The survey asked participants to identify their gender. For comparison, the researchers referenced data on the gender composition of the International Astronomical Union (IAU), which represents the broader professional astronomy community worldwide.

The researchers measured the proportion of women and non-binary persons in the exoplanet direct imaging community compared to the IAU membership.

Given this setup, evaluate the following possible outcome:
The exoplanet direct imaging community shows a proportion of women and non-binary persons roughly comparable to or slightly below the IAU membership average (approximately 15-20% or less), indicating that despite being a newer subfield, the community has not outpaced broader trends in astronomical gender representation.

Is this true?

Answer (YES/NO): NO